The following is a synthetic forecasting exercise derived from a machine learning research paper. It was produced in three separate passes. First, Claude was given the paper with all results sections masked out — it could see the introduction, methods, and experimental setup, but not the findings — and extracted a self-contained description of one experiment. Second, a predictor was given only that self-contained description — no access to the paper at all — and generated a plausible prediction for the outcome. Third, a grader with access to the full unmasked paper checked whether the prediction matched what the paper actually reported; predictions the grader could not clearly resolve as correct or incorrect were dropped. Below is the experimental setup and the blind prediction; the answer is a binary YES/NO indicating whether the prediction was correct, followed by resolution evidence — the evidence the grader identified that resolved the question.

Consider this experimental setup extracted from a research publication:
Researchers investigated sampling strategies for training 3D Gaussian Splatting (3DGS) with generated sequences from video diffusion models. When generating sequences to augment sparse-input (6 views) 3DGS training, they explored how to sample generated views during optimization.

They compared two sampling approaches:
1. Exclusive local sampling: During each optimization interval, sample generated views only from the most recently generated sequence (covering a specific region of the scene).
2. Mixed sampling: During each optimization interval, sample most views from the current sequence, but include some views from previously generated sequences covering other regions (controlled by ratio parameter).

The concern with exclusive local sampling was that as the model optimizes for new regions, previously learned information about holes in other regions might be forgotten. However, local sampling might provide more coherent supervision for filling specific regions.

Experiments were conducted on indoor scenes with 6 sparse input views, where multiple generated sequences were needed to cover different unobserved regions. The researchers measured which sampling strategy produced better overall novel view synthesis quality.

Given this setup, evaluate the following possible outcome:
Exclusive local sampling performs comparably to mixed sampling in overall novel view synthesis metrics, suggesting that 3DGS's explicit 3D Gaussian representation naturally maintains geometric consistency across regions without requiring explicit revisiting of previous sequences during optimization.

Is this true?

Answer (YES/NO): NO